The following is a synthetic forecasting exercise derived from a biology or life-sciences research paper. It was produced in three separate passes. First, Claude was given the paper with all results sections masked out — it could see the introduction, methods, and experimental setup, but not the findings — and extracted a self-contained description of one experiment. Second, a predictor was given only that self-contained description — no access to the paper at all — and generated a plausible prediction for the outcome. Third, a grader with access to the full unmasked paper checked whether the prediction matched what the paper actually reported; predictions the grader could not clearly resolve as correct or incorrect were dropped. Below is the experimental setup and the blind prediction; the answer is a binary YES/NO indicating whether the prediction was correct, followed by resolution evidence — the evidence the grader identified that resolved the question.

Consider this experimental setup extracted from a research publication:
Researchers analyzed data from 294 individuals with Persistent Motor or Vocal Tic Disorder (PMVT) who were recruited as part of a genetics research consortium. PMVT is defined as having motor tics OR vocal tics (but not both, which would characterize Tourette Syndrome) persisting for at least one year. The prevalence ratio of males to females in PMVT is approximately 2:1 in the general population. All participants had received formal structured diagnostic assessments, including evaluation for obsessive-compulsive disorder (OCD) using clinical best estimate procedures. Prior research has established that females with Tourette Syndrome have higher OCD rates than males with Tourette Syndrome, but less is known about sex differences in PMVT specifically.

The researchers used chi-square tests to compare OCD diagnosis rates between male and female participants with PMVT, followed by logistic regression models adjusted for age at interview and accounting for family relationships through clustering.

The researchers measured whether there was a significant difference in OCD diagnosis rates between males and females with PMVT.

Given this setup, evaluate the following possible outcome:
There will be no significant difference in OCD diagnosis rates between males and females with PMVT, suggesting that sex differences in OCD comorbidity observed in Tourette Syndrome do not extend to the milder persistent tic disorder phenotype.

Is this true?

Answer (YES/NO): NO